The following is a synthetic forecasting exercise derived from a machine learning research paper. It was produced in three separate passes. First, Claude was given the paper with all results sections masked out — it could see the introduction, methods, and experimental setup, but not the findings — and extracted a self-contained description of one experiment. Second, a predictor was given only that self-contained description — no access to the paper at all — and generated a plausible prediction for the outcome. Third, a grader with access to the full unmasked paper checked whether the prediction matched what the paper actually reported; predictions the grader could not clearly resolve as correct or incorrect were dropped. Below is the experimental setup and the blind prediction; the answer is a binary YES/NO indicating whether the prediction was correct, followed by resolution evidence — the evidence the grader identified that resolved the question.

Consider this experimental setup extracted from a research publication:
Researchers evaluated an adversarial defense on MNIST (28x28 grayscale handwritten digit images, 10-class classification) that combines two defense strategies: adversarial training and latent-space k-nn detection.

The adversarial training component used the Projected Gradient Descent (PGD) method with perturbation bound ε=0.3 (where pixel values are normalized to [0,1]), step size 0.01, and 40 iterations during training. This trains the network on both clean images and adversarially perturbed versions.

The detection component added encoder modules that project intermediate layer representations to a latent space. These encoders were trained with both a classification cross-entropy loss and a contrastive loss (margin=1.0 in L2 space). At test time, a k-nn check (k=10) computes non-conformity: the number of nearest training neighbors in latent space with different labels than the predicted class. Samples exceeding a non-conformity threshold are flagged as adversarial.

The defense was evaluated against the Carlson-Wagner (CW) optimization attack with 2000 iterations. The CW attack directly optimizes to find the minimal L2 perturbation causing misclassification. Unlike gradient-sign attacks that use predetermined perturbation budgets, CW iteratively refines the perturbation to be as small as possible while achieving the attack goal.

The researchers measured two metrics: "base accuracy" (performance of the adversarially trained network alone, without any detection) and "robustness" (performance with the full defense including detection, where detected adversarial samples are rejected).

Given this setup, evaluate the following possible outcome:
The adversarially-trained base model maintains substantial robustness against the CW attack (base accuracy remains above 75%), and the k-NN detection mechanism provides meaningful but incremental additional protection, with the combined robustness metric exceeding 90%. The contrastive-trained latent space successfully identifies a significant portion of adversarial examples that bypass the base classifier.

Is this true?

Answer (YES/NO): NO